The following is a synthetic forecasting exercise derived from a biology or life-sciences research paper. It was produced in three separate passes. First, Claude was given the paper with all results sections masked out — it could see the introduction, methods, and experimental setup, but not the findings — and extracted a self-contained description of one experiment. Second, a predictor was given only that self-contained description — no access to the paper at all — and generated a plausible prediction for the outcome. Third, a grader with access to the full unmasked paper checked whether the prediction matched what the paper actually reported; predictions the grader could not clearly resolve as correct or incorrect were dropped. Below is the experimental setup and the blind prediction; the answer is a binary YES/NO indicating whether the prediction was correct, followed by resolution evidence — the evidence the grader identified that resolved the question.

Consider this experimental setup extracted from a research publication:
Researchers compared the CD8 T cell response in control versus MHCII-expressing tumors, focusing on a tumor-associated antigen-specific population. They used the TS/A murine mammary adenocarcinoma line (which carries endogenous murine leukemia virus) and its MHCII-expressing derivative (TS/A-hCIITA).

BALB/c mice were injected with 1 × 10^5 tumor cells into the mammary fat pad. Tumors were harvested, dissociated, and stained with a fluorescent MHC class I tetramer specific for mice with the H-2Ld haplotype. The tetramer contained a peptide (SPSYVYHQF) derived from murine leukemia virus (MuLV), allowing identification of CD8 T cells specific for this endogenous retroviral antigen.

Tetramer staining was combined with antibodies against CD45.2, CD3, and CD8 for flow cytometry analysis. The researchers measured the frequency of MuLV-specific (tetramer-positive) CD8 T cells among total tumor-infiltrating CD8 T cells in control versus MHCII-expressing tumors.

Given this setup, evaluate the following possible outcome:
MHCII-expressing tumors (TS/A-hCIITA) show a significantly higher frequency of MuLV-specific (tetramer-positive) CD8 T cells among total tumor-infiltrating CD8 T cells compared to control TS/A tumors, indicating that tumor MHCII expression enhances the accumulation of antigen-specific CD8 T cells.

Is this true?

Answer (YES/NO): YES